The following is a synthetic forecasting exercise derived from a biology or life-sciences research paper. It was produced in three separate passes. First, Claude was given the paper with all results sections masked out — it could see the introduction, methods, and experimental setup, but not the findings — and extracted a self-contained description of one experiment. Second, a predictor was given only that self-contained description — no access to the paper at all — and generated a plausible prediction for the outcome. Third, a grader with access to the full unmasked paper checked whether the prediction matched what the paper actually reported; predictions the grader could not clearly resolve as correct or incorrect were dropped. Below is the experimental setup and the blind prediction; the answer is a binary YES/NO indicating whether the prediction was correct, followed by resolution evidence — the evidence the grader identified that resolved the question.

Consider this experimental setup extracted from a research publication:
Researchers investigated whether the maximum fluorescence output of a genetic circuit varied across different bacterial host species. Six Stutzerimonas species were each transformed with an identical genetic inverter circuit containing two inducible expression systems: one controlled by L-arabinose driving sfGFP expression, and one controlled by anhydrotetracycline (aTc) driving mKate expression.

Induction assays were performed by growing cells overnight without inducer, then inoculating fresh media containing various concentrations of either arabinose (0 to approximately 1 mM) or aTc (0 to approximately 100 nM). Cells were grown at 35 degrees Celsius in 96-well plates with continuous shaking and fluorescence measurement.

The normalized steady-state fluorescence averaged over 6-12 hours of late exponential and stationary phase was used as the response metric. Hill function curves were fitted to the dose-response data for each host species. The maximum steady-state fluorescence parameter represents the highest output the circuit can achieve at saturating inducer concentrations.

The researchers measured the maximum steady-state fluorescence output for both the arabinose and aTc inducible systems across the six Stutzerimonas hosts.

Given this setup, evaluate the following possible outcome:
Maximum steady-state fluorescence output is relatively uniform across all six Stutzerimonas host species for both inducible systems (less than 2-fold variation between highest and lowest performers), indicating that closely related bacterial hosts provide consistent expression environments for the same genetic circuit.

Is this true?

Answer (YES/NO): NO